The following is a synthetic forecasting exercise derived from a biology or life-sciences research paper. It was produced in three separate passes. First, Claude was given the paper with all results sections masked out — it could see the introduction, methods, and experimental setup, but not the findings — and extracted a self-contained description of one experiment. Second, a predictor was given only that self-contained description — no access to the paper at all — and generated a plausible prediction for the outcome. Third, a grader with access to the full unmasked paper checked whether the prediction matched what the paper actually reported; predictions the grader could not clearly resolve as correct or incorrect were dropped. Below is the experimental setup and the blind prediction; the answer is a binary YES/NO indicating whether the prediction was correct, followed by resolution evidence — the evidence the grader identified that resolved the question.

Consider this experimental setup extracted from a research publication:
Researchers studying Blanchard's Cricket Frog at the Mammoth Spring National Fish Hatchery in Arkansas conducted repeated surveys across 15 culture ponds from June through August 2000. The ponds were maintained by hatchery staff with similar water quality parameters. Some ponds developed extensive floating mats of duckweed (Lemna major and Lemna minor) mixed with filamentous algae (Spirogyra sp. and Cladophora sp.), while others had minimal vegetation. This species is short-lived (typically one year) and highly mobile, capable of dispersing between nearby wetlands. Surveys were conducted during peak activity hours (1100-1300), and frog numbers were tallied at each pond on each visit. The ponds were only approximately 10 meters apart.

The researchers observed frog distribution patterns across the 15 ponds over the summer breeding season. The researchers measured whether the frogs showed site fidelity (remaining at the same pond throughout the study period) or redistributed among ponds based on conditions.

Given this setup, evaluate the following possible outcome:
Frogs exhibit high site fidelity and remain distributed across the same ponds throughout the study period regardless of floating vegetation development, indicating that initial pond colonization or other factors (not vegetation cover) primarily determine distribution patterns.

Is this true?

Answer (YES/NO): NO